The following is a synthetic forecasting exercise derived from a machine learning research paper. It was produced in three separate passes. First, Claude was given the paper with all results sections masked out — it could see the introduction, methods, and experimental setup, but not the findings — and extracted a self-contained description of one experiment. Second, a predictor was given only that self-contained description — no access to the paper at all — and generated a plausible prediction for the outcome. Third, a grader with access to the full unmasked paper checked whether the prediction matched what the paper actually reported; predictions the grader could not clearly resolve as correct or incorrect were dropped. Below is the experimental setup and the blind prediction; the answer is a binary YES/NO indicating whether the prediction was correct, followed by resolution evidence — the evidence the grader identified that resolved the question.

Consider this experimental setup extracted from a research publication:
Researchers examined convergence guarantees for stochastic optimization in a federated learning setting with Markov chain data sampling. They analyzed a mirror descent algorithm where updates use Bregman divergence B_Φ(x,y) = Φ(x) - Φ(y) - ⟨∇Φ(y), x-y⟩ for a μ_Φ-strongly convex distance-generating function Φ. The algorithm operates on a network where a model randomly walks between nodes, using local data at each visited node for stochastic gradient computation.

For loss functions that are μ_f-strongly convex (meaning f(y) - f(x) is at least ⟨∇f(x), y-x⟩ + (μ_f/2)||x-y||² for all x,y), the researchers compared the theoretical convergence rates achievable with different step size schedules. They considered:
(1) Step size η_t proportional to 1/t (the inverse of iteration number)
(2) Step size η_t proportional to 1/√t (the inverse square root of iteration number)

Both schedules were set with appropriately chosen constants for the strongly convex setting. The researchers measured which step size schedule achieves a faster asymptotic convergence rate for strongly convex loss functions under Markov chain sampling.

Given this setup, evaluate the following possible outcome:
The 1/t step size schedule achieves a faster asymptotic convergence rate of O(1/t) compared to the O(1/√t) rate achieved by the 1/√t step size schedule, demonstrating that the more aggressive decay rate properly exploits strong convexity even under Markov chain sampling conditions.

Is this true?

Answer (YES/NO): NO